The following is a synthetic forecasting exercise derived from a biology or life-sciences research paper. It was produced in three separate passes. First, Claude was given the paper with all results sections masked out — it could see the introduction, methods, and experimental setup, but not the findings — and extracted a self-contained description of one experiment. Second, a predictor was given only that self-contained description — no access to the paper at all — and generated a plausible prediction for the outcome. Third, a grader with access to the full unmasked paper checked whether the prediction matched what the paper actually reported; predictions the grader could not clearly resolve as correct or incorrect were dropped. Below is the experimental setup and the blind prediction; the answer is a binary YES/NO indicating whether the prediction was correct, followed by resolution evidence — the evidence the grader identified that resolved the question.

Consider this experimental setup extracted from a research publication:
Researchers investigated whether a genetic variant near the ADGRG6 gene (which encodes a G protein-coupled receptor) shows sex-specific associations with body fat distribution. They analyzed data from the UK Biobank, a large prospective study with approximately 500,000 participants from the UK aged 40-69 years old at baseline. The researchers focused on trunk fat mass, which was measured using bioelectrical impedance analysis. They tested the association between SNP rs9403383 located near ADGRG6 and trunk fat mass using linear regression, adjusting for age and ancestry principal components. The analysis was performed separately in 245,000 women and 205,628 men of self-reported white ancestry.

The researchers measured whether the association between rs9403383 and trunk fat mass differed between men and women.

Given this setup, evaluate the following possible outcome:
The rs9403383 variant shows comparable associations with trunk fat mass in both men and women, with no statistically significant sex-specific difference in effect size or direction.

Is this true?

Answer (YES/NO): NO